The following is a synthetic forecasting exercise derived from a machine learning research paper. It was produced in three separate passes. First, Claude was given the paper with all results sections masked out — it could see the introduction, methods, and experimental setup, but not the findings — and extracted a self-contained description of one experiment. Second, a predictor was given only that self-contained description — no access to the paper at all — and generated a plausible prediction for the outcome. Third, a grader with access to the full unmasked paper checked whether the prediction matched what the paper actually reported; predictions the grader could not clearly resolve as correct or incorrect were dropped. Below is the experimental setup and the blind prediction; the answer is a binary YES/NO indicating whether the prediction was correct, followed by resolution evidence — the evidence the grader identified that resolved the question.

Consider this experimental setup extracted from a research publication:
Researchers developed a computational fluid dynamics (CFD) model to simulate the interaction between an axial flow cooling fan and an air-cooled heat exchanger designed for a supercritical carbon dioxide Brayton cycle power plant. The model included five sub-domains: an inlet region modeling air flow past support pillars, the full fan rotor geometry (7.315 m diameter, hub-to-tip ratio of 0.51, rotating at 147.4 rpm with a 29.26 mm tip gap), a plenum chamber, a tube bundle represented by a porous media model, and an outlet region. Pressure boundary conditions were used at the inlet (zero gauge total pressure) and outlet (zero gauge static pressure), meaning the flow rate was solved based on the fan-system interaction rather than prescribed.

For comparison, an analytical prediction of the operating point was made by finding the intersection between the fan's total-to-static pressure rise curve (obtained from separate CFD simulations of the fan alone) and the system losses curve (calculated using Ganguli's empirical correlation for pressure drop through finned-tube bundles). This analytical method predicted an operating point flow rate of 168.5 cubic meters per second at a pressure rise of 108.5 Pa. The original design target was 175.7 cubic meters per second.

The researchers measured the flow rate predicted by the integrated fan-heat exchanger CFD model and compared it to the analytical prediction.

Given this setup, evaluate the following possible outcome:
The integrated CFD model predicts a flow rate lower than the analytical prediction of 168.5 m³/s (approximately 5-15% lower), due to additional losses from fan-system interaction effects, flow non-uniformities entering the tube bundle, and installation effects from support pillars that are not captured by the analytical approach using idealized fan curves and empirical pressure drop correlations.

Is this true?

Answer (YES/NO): NO